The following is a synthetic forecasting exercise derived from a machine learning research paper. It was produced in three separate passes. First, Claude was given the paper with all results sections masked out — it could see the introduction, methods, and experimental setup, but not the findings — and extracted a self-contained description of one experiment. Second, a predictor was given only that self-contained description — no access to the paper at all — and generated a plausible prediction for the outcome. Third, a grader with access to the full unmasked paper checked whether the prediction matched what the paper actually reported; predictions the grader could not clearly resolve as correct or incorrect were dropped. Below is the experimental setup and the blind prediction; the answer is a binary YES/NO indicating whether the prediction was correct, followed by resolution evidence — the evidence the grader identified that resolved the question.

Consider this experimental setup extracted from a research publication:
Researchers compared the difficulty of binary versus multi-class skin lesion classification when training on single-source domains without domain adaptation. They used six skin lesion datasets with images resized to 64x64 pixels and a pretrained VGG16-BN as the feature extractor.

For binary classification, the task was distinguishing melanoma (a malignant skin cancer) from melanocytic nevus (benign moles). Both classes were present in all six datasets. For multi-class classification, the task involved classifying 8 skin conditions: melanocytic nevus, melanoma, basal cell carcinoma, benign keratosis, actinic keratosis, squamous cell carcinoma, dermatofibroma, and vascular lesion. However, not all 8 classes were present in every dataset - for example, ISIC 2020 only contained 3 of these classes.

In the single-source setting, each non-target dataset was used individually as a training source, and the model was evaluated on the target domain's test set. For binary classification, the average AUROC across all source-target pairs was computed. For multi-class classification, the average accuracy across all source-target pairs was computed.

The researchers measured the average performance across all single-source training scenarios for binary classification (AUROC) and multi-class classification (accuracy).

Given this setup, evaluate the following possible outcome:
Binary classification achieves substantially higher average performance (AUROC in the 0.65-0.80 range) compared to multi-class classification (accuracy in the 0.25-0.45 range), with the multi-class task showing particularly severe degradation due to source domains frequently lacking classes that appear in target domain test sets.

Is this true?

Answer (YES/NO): NO